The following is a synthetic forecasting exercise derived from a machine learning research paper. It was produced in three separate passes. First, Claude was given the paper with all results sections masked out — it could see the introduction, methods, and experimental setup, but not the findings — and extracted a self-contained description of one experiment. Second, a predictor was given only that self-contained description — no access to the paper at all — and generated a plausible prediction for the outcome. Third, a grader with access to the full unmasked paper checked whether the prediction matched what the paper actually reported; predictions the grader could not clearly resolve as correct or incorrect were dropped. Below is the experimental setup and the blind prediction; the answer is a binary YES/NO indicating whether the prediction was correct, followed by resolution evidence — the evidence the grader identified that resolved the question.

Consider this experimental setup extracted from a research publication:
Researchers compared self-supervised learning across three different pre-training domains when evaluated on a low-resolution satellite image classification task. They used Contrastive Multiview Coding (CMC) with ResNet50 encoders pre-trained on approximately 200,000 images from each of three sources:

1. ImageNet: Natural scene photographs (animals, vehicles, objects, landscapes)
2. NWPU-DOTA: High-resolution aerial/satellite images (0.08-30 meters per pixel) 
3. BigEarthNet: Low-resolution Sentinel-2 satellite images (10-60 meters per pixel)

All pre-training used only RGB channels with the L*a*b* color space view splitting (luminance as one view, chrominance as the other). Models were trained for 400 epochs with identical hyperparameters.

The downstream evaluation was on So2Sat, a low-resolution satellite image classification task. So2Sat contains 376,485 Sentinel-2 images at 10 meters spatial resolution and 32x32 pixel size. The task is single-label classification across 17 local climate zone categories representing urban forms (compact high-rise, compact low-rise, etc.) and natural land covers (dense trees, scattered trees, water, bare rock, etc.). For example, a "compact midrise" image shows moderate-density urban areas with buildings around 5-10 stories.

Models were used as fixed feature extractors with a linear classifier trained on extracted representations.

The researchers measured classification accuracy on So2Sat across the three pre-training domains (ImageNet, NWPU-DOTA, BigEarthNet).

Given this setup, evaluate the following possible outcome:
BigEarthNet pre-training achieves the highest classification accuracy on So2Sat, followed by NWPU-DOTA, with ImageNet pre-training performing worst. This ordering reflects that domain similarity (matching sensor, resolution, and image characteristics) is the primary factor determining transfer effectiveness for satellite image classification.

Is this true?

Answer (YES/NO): YES